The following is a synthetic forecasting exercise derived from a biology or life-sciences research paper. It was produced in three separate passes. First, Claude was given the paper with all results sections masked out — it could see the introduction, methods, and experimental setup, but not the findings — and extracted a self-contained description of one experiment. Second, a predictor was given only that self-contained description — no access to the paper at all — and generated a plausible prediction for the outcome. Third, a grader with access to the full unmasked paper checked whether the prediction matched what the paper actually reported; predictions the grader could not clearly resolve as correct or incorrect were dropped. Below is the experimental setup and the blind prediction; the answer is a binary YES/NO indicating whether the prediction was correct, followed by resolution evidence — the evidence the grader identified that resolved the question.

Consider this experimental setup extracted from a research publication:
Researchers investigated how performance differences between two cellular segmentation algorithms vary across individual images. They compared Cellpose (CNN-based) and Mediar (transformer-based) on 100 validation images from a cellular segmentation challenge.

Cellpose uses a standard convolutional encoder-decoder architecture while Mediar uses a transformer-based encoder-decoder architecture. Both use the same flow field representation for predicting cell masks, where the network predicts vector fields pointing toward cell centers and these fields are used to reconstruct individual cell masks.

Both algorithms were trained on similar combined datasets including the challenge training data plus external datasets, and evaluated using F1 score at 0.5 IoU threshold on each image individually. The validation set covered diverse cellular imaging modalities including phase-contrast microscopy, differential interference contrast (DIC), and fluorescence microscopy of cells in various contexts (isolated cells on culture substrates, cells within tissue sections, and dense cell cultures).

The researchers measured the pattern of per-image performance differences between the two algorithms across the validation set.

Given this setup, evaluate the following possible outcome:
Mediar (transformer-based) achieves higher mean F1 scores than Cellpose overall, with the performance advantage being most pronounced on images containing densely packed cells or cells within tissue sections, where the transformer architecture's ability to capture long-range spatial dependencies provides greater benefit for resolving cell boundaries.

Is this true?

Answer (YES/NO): NO